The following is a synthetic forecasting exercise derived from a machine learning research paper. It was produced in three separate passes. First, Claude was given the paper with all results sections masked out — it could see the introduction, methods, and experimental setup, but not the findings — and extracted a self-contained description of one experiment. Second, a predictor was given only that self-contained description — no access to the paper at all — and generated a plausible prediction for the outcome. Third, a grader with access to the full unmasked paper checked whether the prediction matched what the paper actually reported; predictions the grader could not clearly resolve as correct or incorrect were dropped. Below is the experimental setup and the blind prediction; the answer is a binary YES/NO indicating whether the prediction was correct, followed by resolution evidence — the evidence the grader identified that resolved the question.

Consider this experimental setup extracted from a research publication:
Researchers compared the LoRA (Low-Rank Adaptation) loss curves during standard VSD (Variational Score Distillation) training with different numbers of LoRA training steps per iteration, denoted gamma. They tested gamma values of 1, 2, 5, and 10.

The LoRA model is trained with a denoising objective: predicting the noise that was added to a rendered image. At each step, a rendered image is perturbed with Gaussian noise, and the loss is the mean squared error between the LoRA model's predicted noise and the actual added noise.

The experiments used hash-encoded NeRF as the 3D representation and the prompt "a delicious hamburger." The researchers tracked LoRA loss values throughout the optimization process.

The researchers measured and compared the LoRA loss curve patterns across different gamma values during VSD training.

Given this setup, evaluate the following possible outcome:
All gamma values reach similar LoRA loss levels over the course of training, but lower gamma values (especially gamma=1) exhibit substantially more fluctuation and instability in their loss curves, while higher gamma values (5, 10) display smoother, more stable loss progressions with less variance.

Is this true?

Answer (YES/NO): YES